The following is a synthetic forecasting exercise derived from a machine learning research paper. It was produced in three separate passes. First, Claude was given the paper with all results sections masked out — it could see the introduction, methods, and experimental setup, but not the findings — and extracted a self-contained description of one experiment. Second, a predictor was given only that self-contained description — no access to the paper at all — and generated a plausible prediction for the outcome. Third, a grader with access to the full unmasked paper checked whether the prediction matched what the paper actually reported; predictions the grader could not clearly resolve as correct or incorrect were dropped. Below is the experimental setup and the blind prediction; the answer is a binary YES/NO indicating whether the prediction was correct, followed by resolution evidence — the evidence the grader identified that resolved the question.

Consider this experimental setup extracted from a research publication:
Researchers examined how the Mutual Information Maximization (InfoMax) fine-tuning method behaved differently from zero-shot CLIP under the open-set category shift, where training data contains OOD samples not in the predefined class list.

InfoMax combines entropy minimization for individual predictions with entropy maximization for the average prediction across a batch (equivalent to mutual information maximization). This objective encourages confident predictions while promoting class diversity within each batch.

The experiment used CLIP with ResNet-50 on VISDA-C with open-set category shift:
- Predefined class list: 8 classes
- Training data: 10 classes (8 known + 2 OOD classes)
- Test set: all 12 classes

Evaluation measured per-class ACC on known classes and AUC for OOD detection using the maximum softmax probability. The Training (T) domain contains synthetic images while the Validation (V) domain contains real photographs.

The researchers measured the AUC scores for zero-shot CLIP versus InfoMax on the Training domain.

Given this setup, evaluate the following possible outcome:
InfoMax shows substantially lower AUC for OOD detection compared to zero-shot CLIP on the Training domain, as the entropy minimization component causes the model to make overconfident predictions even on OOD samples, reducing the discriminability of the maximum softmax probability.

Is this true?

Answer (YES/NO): YES